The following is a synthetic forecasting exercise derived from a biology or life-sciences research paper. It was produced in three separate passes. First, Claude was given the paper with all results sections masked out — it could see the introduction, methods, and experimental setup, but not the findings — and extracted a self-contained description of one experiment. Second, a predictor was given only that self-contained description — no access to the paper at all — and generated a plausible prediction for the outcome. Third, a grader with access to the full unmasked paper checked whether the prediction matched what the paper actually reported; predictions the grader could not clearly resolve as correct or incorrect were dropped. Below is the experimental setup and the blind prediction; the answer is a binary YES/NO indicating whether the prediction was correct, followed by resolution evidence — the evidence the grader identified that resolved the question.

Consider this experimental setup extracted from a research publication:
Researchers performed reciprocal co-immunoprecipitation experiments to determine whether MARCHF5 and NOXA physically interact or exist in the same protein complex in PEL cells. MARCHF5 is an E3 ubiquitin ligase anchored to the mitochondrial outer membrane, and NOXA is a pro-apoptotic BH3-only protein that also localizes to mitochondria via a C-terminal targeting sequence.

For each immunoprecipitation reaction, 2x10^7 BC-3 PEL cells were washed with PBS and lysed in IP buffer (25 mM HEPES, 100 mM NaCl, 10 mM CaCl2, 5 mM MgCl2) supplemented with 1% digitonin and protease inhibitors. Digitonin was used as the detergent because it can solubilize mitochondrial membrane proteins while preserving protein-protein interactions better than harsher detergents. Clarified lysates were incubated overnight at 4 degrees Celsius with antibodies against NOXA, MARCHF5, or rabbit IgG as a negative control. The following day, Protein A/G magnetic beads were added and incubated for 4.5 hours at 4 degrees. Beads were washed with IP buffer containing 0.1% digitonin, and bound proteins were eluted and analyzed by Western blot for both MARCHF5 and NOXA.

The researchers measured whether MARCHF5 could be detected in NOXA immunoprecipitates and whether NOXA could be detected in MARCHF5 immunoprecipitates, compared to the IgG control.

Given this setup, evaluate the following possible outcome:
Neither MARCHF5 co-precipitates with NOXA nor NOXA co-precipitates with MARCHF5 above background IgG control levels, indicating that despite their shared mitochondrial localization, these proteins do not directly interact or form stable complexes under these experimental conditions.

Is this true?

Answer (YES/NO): NO